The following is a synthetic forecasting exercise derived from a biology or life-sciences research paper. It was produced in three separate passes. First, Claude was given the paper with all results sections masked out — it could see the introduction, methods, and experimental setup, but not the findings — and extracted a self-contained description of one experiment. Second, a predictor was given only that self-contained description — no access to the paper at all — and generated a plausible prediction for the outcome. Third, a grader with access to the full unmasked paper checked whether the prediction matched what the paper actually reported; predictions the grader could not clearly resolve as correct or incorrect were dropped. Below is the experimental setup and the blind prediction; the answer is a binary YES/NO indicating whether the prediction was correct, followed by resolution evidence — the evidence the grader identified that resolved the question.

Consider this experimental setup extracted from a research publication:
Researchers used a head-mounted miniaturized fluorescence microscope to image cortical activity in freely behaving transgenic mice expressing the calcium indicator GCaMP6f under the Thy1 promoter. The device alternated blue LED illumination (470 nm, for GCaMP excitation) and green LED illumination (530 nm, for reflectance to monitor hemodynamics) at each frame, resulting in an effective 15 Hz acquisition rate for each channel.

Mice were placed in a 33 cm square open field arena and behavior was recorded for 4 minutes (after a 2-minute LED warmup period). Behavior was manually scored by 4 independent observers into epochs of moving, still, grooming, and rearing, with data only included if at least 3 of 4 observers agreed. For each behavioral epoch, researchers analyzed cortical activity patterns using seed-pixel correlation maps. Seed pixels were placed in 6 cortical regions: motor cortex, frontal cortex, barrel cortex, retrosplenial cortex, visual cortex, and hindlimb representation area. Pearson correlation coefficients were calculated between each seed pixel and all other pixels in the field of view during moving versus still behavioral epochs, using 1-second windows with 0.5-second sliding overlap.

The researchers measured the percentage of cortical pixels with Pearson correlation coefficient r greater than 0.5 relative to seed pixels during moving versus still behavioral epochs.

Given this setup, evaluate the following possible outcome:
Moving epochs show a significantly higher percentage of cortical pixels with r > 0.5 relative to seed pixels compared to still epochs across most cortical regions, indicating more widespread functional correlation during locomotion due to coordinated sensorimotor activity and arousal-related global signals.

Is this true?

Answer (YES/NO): NO